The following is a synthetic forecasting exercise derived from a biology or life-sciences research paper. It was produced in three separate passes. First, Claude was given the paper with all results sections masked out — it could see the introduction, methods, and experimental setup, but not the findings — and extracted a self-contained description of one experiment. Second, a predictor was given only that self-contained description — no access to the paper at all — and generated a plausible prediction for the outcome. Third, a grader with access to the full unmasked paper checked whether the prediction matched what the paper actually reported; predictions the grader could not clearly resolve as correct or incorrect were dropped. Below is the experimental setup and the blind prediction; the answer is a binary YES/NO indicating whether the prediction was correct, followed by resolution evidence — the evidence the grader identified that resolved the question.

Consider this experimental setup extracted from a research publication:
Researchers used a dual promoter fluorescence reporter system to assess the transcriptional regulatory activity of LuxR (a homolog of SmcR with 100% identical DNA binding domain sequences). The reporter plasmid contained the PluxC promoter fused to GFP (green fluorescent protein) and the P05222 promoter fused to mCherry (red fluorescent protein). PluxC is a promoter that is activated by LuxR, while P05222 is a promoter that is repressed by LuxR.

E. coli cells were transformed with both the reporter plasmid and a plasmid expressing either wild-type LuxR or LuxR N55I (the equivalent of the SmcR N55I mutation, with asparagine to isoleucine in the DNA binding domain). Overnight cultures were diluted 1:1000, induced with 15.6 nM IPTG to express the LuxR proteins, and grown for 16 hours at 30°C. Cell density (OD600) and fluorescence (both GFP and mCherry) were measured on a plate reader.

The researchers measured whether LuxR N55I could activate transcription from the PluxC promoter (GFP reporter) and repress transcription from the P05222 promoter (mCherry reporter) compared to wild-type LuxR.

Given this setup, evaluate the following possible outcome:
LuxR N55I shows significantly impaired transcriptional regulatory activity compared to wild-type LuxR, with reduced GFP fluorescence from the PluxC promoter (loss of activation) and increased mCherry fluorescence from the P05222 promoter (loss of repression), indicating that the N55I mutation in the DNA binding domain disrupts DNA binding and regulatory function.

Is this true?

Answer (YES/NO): NO